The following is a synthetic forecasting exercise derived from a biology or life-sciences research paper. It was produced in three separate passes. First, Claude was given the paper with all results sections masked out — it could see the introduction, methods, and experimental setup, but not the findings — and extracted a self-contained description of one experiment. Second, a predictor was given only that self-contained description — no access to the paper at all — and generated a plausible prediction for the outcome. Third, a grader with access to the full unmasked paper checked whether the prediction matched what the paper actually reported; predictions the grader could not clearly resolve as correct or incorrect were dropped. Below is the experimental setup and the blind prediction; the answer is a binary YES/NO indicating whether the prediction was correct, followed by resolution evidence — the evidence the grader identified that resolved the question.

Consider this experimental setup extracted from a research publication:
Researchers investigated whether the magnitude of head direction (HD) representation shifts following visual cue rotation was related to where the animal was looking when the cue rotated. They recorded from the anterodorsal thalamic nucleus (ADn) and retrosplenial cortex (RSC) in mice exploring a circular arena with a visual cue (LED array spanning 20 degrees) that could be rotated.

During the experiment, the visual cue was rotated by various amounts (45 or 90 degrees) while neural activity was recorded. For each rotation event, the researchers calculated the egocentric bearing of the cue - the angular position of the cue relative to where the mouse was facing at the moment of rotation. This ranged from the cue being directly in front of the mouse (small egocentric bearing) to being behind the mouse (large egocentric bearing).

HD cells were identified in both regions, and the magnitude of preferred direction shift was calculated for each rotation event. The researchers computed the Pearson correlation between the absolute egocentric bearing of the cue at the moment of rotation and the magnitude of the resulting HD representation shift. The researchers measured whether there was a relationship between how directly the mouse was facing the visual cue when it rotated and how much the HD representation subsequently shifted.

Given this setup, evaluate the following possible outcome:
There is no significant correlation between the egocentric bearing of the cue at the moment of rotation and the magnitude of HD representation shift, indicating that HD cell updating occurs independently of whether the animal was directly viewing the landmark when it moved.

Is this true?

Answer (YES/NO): YES